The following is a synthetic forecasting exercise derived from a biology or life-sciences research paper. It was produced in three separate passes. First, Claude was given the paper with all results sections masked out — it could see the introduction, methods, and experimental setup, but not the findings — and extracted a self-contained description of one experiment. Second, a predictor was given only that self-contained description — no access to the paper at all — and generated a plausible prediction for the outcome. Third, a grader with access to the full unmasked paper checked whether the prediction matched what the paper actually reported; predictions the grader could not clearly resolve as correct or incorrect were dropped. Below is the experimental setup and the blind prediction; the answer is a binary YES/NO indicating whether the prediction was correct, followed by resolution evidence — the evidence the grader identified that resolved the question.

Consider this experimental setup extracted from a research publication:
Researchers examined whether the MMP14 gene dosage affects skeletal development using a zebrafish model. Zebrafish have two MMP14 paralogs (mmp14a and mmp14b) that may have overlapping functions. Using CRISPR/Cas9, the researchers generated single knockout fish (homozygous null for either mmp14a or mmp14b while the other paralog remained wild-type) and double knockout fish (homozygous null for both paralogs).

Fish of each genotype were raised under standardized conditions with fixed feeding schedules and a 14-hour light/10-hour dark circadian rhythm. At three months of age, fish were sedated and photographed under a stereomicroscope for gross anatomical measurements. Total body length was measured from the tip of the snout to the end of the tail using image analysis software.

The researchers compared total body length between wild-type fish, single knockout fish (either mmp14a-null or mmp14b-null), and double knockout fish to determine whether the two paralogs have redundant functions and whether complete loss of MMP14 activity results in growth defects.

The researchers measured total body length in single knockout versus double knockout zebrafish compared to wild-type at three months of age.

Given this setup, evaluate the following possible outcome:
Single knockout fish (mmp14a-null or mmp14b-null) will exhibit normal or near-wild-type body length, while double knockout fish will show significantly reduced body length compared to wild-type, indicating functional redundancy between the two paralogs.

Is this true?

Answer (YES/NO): YES